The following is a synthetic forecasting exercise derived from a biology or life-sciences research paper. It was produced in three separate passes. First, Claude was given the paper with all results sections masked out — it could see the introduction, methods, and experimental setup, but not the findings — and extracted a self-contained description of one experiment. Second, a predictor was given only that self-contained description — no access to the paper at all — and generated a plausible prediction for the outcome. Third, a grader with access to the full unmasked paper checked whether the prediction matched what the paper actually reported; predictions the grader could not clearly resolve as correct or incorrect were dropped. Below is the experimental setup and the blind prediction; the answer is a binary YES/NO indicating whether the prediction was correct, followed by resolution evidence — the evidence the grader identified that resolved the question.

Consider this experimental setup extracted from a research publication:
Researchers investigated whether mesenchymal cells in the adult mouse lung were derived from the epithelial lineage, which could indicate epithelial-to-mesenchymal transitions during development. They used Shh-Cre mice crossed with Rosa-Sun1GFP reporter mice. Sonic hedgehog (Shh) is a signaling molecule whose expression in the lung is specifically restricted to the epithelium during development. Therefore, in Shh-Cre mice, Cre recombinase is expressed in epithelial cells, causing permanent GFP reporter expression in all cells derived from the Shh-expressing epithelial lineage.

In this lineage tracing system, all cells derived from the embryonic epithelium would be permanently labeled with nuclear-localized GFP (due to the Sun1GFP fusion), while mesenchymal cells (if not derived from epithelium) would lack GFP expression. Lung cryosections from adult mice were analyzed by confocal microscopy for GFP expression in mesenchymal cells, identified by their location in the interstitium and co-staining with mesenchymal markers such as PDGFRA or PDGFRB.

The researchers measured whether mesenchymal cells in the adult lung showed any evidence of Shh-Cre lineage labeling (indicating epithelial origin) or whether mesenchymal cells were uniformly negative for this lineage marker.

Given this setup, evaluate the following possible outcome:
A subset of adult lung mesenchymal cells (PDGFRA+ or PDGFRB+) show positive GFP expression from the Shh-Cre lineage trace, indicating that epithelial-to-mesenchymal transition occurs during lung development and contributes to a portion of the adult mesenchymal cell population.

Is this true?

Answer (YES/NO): NO